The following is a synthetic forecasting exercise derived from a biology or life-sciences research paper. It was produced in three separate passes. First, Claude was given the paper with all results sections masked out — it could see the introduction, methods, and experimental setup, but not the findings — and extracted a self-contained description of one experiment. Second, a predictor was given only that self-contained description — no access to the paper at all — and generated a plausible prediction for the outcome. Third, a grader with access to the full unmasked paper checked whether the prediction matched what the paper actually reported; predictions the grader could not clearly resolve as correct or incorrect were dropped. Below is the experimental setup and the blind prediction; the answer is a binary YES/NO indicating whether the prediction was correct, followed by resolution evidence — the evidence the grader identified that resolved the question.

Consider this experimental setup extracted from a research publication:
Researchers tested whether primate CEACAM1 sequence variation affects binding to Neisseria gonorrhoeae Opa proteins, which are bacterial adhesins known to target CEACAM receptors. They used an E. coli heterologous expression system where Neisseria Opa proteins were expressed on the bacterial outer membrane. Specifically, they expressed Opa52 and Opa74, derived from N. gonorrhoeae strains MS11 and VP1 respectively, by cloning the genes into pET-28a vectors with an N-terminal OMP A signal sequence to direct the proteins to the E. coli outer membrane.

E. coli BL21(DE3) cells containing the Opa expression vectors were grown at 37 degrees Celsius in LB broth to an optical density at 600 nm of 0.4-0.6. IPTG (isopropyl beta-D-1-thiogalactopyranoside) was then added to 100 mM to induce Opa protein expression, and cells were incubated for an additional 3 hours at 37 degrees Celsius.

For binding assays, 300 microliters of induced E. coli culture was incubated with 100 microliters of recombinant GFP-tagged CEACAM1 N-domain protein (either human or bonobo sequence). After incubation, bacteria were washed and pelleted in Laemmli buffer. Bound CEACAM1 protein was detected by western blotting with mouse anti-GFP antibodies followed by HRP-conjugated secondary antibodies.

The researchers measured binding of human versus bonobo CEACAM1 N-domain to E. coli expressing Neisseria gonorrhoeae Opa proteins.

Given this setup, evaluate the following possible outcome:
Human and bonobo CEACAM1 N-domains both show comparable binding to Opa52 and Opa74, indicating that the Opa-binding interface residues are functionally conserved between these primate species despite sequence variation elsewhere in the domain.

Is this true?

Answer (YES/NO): NO